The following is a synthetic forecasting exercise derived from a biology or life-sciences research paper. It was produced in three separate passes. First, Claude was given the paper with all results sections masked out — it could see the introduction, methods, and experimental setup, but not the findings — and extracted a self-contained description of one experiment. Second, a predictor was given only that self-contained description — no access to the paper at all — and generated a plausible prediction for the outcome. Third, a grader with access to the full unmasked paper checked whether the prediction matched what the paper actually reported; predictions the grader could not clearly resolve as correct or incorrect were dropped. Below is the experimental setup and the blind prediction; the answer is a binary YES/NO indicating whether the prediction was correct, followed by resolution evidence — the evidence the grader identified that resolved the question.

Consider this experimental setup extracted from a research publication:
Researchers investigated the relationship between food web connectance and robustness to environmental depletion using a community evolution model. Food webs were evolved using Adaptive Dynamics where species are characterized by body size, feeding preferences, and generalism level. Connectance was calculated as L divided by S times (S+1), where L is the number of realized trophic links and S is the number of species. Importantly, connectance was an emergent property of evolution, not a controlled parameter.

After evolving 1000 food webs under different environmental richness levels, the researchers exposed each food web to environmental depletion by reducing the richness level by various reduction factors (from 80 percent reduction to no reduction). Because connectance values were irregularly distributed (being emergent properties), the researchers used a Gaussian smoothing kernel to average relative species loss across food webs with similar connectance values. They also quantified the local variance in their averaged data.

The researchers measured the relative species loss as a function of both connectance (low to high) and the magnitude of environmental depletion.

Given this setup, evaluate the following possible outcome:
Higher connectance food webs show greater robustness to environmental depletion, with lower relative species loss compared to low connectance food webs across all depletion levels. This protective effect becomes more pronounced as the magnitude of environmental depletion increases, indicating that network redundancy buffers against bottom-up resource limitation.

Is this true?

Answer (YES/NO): NO